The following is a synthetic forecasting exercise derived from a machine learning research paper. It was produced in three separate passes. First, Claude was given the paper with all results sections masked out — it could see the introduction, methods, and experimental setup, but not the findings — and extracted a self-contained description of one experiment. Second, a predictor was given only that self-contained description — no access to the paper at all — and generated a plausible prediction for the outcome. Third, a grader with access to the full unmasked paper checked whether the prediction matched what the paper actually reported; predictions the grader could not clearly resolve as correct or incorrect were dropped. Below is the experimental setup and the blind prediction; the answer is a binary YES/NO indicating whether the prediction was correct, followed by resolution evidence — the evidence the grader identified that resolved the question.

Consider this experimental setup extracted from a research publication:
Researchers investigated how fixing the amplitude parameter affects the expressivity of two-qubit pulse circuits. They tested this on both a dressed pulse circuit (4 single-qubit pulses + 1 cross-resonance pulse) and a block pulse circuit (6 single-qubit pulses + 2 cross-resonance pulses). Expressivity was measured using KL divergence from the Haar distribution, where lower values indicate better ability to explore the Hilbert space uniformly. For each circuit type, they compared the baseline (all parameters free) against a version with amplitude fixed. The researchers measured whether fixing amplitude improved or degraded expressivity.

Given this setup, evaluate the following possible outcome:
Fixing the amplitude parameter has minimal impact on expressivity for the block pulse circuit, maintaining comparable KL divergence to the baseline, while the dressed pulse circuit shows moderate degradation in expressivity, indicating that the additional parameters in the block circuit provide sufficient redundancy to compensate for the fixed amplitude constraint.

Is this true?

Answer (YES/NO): NO